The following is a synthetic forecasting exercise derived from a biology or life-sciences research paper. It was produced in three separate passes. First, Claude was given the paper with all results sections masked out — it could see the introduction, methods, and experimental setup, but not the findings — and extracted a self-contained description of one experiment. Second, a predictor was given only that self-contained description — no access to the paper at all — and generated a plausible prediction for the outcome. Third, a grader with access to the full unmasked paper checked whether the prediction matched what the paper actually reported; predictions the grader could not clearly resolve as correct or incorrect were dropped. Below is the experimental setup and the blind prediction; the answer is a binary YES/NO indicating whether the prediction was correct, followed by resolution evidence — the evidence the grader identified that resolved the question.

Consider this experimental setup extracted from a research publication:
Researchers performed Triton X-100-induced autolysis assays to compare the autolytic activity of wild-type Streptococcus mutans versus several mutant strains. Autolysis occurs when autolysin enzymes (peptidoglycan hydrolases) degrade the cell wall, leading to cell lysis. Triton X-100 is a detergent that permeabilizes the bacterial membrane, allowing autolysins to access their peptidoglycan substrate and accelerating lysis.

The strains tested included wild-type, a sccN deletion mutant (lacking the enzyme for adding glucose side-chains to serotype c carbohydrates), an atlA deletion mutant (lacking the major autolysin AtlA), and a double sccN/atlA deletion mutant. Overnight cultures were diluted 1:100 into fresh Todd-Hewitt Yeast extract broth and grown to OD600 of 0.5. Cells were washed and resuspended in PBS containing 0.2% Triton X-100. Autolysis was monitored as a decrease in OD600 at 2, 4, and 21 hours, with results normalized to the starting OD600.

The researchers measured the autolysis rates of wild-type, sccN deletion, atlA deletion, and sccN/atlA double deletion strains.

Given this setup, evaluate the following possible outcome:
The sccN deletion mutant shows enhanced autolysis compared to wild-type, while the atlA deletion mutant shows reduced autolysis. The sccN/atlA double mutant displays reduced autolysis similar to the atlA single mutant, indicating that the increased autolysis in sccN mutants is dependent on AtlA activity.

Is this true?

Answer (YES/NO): YES